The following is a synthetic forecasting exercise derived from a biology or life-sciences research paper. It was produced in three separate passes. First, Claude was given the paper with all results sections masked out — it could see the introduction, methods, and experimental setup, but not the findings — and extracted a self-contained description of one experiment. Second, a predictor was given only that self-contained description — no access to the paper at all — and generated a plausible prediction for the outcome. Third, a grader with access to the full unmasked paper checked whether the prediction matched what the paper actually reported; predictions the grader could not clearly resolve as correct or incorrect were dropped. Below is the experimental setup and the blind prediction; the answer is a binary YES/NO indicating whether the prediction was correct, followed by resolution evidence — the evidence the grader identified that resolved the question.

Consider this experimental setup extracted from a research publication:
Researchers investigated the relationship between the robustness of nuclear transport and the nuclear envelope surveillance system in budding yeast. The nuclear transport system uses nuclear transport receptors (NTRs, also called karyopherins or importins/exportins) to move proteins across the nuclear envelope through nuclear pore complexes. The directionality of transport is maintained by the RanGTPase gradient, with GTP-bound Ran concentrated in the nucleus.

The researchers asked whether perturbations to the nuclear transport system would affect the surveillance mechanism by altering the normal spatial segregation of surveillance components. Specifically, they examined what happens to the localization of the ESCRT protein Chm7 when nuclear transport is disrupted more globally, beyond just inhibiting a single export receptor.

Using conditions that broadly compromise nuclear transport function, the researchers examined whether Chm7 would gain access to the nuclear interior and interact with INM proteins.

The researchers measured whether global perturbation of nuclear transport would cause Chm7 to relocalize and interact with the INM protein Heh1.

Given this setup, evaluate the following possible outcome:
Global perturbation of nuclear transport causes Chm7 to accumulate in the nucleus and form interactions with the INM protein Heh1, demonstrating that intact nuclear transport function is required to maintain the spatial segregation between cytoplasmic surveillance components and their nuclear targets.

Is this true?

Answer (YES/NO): YES